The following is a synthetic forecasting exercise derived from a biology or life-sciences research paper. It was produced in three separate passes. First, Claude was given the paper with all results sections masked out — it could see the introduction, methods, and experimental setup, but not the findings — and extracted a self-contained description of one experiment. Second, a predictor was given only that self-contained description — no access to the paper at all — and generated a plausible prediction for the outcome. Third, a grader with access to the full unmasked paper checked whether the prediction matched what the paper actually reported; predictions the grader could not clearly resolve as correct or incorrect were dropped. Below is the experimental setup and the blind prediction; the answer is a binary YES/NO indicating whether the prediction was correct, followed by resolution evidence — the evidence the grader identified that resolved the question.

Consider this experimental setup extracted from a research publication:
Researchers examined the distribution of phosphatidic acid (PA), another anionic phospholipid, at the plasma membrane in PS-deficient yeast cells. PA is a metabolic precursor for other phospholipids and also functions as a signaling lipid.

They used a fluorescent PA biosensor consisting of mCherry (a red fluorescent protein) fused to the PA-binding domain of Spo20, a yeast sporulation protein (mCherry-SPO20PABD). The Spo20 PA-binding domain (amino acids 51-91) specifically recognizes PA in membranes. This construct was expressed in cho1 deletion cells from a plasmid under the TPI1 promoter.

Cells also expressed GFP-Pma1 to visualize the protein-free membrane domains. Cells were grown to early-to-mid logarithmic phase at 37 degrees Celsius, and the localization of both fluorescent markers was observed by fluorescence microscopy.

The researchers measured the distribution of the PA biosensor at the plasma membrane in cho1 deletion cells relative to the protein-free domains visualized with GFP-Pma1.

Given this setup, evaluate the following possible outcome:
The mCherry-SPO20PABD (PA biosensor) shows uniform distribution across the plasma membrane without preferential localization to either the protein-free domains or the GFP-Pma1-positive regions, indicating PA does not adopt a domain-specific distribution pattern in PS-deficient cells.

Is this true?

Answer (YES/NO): NO